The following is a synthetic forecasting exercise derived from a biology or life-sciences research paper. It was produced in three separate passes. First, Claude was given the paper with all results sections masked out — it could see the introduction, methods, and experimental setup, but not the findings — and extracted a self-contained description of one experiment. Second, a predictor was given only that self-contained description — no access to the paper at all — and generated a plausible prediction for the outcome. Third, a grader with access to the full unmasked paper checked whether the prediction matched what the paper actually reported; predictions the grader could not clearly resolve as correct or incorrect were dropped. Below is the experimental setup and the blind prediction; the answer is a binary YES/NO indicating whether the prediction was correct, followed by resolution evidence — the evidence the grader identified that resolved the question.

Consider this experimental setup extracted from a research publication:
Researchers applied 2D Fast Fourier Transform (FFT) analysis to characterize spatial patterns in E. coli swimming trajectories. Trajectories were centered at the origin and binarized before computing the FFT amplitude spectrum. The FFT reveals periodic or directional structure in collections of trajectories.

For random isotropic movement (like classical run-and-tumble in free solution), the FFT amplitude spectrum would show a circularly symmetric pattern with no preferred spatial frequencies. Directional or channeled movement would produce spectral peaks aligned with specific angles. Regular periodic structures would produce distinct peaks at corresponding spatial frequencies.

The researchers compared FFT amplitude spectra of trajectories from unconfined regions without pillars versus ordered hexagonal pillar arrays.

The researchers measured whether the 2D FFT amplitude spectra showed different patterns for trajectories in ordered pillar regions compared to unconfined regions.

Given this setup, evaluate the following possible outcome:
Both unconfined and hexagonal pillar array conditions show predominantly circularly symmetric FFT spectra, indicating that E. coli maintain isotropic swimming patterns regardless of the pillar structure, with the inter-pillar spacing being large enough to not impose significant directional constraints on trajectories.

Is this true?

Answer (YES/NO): NO